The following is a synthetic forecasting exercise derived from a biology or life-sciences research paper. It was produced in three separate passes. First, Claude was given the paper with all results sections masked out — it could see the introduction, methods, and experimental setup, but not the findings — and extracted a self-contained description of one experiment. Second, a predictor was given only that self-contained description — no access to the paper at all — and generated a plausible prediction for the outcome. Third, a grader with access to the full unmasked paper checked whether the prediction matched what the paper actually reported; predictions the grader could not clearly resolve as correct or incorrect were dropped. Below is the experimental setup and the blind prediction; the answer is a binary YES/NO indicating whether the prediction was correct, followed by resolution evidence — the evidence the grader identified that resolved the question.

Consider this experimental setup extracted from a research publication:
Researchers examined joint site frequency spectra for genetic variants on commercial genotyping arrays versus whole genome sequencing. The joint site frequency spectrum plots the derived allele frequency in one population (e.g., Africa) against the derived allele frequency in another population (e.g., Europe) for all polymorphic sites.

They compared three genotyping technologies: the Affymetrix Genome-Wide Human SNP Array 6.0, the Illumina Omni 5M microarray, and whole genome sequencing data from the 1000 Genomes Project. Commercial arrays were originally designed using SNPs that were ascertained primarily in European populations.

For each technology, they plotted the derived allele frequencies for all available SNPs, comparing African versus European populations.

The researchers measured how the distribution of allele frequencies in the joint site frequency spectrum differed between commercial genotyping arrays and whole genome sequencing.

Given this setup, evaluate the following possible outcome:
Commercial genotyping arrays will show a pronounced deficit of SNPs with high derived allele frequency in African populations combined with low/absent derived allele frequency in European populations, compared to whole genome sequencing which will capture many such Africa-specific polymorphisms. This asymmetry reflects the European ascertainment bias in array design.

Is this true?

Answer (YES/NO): YES